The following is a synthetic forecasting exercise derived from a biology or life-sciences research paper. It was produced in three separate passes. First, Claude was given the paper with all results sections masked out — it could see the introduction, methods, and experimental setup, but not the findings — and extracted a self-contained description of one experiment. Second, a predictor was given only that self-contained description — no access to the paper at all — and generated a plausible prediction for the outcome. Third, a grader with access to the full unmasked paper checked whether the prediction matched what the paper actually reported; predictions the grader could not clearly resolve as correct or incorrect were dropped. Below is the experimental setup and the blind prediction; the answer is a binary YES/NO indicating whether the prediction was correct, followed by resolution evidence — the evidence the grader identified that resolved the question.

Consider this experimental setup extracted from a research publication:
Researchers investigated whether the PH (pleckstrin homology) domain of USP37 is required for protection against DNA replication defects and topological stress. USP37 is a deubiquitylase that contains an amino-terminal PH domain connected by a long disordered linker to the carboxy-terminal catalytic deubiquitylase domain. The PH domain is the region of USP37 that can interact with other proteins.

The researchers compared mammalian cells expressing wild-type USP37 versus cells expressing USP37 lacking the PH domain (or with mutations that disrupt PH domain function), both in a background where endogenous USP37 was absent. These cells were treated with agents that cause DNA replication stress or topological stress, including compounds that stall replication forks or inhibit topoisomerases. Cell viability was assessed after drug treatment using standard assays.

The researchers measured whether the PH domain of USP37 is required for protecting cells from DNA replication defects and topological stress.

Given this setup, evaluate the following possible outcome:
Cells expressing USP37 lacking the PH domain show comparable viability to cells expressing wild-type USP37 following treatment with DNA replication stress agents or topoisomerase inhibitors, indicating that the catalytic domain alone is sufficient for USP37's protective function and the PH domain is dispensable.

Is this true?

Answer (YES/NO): NO